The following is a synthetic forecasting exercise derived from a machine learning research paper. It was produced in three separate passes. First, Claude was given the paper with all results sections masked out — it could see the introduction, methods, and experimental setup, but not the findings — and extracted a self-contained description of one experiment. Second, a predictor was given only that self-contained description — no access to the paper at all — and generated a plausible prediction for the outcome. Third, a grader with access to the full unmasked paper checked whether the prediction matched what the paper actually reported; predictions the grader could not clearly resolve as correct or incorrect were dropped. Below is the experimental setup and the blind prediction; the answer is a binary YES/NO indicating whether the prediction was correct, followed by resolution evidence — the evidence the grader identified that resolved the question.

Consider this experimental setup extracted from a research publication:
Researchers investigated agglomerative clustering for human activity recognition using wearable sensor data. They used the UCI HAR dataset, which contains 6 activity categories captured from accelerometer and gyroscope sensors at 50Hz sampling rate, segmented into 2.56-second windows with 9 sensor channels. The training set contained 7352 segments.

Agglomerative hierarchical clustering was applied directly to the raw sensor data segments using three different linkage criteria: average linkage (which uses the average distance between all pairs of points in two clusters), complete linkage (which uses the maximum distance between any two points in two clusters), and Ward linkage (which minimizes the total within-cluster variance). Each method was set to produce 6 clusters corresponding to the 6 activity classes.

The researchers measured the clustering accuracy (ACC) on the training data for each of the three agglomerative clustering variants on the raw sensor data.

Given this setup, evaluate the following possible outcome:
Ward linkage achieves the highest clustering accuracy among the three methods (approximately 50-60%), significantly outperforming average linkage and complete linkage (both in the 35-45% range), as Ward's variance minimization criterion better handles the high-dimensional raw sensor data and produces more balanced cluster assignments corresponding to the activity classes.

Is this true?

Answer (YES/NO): NO